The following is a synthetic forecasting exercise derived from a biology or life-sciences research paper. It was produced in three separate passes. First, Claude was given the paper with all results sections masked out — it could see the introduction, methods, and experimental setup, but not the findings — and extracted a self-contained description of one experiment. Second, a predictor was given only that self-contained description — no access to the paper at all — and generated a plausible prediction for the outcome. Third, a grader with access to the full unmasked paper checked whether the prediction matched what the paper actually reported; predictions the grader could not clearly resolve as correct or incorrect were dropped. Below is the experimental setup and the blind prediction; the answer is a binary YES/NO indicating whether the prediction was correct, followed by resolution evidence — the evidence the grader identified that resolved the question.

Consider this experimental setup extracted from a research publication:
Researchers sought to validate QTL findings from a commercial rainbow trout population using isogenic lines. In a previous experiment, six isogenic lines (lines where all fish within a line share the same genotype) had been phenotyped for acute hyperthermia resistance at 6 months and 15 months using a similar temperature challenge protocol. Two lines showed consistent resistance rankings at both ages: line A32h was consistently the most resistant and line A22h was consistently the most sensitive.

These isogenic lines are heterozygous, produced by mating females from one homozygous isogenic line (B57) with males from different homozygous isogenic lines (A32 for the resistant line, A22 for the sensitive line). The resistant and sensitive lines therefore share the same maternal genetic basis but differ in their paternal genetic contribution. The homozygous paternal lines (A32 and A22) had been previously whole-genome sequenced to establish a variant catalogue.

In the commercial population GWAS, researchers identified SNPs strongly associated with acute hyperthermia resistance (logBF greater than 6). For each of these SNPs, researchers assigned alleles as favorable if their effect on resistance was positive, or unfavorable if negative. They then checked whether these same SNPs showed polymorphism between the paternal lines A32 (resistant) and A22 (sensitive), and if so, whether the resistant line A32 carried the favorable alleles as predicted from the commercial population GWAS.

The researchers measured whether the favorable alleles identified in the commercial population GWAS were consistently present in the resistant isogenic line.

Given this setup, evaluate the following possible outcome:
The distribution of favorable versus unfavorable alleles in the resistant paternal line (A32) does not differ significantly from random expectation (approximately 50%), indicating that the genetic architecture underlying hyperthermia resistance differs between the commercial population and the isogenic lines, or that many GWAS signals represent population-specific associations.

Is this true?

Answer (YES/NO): NO